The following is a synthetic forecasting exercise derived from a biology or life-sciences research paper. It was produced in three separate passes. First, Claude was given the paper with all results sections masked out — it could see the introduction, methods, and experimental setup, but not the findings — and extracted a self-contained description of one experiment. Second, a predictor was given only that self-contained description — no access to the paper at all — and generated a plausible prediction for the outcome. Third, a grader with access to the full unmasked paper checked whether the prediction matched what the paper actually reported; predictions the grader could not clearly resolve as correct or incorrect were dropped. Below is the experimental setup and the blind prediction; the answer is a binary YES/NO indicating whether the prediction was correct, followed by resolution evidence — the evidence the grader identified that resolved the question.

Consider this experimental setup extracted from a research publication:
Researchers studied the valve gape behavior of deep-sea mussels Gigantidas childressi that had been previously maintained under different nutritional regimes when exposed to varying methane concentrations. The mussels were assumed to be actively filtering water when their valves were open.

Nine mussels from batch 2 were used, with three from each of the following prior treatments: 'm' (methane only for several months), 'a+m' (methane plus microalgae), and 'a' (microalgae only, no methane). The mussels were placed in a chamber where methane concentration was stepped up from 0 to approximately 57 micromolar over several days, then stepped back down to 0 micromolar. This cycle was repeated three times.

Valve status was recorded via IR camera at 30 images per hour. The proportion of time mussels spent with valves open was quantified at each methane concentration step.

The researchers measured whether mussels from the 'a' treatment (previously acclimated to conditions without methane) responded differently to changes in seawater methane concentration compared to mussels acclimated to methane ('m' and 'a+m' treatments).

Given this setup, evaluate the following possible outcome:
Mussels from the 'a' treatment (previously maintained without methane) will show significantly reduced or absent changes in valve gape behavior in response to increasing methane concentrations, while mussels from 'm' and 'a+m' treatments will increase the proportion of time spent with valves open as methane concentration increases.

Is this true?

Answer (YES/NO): NO